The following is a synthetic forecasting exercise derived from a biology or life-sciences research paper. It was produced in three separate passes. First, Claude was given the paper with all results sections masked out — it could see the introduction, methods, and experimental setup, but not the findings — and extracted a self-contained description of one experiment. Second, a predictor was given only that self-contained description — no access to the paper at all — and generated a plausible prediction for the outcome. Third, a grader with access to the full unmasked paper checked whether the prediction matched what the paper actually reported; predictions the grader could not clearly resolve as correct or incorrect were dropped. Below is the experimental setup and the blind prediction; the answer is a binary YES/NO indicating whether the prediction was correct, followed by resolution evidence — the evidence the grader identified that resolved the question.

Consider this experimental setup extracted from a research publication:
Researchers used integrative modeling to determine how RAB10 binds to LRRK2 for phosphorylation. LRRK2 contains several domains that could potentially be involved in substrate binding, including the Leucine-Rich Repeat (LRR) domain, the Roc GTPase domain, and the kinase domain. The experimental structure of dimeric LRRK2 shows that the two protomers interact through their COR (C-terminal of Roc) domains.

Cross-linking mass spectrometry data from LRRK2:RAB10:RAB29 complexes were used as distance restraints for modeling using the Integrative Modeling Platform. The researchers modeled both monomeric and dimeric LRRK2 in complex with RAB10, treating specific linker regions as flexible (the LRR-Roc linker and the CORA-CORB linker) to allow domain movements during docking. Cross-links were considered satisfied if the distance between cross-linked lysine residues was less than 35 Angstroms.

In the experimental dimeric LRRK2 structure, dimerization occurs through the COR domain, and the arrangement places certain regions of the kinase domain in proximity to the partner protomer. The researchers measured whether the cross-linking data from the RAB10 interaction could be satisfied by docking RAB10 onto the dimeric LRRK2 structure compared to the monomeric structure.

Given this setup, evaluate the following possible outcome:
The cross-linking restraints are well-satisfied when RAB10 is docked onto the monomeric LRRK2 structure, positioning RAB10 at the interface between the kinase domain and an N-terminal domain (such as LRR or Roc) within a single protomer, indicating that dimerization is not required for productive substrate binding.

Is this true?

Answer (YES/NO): YES